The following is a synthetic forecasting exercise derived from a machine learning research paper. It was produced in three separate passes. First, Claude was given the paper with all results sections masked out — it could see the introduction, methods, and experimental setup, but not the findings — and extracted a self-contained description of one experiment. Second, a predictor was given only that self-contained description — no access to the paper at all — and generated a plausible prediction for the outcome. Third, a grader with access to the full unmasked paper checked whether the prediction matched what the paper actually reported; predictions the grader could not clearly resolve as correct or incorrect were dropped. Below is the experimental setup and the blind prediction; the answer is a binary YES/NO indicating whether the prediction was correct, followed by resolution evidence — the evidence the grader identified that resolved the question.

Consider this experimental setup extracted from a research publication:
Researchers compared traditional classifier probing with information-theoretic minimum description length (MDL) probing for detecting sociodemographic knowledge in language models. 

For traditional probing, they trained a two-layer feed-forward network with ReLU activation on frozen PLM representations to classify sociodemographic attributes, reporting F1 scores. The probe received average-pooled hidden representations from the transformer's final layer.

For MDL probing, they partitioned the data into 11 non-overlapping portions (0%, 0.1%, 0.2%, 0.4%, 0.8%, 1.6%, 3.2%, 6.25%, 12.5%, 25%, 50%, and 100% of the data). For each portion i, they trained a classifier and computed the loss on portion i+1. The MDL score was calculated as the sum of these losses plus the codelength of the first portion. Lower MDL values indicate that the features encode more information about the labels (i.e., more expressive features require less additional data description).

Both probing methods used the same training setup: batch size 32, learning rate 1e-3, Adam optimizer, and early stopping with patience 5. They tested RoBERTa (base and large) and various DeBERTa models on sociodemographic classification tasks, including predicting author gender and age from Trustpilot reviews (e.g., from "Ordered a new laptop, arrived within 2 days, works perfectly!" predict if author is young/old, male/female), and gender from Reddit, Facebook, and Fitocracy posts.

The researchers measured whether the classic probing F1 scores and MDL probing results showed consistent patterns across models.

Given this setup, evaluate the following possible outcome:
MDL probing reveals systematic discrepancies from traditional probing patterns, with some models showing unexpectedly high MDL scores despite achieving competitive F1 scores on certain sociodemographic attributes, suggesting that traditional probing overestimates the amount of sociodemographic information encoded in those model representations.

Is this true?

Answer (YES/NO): NO